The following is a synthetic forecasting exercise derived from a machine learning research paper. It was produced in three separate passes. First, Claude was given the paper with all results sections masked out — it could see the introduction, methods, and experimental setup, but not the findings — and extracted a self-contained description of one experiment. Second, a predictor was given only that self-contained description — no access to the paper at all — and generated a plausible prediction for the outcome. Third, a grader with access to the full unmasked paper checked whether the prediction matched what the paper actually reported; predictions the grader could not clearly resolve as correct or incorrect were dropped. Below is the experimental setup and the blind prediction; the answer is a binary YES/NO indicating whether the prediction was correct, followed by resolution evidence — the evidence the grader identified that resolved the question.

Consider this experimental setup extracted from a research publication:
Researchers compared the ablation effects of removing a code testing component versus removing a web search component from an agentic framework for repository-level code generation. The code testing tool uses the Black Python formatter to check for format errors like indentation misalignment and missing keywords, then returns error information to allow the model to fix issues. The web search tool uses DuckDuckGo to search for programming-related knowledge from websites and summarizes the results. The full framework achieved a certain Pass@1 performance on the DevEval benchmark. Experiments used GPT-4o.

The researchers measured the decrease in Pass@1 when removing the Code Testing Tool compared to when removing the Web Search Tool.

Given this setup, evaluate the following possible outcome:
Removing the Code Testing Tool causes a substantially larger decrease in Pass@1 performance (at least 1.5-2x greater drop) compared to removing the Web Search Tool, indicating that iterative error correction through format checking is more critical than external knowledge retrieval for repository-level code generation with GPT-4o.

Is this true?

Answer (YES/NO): YES